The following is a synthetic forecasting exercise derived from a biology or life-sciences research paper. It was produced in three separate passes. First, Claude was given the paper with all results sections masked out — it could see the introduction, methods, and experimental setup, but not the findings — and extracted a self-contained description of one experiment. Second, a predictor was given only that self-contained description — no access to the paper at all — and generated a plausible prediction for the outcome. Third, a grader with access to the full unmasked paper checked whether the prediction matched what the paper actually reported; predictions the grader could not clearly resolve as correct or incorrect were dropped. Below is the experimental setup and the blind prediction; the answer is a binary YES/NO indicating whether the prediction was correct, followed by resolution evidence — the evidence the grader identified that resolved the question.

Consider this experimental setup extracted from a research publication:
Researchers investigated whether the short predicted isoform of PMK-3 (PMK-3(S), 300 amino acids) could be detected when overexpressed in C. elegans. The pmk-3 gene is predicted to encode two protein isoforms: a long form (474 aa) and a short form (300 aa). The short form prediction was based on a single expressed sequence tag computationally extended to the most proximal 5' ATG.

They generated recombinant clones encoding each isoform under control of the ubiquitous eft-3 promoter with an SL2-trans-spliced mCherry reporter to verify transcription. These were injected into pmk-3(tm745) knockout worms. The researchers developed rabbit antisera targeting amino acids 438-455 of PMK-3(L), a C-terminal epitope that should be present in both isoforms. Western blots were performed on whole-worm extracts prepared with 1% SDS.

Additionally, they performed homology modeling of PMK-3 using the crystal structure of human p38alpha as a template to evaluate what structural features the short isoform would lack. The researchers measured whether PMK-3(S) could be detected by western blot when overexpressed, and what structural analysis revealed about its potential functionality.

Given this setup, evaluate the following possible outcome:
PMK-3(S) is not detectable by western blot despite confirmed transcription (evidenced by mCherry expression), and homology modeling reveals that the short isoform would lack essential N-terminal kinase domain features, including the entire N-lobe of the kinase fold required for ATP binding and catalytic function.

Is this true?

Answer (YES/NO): NO